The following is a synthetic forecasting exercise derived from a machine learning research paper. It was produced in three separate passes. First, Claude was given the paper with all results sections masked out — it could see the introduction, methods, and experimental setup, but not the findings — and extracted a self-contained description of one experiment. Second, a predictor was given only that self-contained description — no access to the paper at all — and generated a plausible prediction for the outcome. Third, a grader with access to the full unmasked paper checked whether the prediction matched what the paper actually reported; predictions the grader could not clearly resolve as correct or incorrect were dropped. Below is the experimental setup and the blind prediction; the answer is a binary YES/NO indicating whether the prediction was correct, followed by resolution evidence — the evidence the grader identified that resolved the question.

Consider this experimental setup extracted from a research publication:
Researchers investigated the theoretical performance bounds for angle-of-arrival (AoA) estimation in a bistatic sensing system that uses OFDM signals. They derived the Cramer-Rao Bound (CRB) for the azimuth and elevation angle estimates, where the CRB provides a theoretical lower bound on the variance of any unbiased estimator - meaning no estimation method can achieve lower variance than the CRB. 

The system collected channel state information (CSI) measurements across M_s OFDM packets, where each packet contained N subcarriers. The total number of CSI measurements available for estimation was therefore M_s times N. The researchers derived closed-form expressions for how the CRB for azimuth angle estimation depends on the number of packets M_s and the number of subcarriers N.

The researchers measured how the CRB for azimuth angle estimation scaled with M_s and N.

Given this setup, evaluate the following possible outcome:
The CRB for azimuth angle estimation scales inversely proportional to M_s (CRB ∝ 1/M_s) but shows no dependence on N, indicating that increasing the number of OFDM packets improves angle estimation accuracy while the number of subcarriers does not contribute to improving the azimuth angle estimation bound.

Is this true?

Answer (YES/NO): NO